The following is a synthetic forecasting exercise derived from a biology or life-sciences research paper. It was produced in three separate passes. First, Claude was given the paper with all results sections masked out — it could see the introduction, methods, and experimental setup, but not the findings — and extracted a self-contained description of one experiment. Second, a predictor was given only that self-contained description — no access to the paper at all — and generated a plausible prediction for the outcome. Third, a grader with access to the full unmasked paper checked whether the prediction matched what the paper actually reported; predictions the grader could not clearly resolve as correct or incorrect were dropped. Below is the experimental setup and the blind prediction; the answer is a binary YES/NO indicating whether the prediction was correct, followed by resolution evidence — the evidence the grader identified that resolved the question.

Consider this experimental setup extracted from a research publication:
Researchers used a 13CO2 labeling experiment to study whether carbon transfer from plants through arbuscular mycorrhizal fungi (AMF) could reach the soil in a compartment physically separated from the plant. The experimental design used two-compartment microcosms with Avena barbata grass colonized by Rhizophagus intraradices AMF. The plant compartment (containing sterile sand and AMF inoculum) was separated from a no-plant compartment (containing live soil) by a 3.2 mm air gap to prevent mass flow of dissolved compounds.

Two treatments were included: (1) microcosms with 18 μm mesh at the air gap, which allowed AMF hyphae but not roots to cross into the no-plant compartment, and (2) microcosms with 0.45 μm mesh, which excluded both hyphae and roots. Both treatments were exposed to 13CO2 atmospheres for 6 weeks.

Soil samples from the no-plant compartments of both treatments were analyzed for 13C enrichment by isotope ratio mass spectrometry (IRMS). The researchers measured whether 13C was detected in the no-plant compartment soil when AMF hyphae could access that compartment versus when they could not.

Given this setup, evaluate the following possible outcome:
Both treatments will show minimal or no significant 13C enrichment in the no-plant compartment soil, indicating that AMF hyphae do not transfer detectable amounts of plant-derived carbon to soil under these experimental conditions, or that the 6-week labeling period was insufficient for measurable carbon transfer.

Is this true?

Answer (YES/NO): NO